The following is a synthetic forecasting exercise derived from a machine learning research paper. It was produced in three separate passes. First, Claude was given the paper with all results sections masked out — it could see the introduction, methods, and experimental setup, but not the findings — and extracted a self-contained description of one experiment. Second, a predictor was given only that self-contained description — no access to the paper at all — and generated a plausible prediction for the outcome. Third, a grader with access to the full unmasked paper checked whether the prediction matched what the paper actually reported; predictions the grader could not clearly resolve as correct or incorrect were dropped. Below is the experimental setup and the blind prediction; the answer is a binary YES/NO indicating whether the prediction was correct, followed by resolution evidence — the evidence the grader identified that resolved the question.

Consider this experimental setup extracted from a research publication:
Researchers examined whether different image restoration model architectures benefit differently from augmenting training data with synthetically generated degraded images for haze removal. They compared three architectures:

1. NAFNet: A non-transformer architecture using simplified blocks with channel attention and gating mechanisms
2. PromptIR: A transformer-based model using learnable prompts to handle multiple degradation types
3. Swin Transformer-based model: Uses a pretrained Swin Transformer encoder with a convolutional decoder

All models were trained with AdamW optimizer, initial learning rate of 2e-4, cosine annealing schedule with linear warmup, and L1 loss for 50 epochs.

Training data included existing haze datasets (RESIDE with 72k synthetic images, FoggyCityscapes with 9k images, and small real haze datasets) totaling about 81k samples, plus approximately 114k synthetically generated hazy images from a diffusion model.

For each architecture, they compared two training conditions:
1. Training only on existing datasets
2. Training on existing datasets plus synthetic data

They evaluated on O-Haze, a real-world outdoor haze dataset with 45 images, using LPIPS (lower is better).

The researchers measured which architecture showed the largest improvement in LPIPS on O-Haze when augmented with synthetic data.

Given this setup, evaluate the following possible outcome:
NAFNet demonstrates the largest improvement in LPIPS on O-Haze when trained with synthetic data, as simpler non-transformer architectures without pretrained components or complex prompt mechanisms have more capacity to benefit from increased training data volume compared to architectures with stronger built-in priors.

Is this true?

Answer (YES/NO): NO